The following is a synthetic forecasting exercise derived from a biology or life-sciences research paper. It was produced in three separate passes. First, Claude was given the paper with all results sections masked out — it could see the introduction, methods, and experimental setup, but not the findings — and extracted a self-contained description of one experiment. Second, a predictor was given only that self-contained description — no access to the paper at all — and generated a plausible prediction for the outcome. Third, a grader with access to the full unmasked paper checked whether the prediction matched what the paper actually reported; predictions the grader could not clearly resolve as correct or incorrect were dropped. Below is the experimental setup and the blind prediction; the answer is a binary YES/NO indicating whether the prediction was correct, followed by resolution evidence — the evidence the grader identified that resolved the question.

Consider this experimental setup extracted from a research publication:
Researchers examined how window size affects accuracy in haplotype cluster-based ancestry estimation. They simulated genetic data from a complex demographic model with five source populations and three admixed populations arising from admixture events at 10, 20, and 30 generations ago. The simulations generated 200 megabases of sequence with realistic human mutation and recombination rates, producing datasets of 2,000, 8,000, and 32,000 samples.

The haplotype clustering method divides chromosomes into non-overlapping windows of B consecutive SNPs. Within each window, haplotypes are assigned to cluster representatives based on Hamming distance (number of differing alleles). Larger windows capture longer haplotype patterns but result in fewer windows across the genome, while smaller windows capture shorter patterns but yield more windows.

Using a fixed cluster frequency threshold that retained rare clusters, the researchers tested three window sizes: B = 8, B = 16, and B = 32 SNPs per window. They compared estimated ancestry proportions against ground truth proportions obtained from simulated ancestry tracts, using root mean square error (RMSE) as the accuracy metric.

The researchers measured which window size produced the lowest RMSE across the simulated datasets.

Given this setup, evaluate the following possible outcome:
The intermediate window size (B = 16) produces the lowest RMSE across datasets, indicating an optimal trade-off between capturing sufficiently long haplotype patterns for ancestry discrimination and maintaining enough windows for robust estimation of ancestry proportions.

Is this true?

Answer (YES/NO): NO